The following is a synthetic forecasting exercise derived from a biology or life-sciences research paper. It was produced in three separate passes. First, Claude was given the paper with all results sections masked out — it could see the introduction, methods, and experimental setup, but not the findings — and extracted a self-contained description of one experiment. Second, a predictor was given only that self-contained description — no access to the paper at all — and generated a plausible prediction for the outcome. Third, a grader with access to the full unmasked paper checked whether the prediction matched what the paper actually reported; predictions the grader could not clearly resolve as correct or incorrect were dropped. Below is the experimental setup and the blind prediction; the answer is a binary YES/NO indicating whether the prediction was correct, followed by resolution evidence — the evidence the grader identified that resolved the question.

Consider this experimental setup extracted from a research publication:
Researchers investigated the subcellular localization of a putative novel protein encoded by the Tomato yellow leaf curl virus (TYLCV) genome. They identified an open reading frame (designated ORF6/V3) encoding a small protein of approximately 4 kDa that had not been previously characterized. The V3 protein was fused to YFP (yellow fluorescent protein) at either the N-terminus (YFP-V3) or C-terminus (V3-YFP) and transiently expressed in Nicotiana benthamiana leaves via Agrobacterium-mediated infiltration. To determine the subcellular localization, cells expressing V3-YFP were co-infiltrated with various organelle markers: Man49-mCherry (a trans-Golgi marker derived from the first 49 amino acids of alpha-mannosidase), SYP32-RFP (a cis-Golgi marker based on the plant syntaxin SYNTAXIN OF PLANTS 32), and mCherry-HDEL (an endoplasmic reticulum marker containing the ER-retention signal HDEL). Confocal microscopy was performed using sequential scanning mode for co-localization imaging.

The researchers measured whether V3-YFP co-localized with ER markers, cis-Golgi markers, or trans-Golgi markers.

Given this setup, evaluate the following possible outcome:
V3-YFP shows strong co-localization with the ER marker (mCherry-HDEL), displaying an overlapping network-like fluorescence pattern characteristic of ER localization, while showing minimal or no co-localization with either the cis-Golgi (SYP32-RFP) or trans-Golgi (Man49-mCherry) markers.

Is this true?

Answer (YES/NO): NO